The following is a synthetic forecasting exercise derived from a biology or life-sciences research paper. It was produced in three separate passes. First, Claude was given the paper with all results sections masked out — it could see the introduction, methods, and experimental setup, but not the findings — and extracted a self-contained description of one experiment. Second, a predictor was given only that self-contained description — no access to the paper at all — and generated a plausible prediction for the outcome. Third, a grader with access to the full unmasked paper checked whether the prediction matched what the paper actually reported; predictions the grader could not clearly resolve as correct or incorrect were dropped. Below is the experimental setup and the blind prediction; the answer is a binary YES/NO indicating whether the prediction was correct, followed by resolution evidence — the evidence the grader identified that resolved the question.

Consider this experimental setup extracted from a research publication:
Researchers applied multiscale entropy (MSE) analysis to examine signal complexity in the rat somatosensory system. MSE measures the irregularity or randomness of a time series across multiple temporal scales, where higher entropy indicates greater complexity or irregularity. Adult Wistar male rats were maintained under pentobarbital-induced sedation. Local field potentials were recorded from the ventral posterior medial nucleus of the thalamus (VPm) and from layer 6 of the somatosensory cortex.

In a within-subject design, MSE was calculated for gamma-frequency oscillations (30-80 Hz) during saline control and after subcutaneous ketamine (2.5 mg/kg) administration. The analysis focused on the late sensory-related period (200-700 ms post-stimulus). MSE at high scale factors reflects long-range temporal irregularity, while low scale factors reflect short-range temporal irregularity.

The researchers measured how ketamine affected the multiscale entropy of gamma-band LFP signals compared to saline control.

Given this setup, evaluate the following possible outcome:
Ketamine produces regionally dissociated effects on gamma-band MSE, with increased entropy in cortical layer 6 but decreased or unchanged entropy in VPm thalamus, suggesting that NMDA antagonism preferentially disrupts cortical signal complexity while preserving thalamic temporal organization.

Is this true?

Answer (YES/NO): NO